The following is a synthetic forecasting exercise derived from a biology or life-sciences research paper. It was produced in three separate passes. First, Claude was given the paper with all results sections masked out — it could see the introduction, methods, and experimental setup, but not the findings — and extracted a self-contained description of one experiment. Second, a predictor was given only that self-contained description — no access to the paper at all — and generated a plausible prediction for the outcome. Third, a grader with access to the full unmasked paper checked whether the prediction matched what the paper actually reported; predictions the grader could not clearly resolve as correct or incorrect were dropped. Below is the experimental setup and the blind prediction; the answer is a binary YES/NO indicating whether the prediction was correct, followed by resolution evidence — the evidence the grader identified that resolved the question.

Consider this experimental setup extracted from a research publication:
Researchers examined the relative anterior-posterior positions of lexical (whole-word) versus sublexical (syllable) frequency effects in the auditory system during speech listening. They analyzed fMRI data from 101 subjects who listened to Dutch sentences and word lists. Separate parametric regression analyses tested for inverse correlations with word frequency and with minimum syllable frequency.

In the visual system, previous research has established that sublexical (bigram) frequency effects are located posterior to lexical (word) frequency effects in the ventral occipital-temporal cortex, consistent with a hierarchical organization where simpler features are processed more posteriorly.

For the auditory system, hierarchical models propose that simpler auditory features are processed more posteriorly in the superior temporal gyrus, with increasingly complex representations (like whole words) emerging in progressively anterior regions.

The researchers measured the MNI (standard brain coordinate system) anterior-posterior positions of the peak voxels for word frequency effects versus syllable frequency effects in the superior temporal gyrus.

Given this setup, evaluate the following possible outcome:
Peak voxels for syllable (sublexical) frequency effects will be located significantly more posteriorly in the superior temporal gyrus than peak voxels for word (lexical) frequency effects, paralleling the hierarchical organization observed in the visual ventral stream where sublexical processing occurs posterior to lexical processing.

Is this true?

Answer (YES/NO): YES